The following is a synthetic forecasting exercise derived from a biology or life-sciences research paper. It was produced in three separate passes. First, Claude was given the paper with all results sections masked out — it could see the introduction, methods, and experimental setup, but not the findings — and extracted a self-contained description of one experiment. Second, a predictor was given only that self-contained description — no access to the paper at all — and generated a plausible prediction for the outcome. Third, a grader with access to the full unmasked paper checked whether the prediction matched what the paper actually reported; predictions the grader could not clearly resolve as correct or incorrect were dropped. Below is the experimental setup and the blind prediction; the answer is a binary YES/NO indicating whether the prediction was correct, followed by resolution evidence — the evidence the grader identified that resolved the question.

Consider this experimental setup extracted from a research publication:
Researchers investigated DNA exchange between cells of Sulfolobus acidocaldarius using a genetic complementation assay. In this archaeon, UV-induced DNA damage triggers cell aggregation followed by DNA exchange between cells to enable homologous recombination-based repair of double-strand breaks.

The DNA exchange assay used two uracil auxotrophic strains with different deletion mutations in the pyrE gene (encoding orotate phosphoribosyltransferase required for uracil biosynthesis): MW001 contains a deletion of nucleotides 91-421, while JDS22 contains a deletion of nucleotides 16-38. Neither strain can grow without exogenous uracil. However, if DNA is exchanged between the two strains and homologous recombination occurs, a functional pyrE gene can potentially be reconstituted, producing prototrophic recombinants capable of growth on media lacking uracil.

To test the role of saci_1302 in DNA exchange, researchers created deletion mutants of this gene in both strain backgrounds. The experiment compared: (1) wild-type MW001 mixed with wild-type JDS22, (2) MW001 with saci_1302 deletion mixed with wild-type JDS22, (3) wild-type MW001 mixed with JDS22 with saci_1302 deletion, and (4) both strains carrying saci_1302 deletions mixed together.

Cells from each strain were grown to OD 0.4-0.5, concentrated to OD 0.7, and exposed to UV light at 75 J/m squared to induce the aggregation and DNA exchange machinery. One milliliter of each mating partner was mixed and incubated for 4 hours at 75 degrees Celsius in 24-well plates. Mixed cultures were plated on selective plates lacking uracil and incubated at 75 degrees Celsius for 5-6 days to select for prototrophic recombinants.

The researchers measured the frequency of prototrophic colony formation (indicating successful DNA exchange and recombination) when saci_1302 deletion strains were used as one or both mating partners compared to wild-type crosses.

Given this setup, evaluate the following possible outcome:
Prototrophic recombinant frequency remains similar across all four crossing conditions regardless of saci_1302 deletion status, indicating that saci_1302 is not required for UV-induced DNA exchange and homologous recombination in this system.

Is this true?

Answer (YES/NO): NO